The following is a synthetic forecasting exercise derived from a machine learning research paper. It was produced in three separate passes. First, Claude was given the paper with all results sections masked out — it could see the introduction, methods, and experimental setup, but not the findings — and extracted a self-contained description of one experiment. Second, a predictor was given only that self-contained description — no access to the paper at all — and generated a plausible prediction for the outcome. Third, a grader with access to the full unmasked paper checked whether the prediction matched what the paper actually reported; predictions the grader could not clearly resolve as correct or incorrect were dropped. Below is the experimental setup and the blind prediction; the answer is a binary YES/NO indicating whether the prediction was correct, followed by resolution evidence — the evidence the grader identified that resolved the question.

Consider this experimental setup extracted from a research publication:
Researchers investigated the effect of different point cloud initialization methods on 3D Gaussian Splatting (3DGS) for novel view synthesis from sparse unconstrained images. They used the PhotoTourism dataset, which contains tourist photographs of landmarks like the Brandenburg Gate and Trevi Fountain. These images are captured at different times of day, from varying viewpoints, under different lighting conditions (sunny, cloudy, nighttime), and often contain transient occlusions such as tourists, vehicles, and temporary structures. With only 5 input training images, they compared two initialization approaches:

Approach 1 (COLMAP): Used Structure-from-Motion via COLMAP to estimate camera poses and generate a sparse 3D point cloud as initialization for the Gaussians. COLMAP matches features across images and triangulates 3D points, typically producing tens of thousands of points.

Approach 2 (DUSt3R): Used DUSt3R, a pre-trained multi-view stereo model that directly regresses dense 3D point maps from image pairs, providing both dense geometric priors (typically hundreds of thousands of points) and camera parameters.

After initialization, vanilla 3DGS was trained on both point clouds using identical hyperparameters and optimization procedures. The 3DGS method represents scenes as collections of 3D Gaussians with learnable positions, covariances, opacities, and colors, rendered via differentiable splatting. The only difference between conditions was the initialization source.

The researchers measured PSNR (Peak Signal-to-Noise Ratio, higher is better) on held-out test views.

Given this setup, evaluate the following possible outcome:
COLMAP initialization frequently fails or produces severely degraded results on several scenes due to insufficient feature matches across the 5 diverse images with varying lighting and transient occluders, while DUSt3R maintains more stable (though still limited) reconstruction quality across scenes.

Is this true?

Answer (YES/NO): NO